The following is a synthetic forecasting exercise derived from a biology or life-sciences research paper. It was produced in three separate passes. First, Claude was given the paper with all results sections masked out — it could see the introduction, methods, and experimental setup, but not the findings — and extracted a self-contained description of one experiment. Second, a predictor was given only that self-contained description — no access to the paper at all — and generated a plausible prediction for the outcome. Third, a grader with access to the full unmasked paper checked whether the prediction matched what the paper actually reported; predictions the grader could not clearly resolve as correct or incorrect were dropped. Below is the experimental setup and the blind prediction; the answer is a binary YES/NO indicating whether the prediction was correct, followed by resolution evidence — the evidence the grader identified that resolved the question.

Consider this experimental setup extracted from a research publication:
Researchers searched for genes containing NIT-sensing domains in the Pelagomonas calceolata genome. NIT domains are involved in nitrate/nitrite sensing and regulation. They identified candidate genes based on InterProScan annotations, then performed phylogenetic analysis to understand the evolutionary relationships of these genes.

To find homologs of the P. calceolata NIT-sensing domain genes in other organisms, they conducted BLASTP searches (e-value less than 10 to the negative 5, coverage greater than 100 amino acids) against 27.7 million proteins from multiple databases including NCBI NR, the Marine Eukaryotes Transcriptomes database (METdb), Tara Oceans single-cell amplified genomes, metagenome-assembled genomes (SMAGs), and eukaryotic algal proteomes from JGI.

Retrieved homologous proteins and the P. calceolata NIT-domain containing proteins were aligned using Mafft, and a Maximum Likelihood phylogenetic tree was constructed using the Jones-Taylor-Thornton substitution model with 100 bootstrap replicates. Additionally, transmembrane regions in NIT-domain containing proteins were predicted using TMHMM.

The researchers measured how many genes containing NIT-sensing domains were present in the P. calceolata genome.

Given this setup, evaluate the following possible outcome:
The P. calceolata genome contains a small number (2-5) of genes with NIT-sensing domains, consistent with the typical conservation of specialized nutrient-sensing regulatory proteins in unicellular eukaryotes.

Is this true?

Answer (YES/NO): YES